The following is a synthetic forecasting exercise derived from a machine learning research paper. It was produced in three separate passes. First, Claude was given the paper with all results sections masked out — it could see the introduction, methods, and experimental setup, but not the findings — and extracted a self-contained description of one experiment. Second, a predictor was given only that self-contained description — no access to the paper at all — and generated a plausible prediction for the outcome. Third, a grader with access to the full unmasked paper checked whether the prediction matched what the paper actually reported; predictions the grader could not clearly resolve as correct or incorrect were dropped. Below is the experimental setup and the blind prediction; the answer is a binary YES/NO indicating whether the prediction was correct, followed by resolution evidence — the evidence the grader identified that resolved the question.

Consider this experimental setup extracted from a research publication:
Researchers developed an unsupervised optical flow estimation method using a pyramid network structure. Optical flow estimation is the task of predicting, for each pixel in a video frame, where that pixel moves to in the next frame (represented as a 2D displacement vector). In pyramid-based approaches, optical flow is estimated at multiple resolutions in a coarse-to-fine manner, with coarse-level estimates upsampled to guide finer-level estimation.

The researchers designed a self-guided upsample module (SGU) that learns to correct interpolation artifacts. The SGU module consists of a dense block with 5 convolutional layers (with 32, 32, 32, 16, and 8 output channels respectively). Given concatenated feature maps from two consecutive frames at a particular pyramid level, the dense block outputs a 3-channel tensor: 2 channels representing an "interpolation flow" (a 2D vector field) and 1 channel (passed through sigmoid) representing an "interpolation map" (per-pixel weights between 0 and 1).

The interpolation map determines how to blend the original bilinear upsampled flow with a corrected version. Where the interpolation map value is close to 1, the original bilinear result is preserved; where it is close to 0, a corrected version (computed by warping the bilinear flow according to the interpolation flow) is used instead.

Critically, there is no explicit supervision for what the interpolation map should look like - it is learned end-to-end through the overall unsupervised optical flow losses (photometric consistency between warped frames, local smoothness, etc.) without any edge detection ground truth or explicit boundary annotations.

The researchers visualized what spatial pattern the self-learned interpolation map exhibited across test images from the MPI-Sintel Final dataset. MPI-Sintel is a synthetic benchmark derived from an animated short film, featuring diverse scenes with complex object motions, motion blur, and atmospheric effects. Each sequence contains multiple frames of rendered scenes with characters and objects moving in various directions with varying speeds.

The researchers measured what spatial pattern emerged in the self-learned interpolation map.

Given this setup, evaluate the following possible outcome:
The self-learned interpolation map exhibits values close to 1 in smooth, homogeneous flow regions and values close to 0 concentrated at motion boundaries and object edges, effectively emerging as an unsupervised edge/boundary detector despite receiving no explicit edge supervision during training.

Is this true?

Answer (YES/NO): YES